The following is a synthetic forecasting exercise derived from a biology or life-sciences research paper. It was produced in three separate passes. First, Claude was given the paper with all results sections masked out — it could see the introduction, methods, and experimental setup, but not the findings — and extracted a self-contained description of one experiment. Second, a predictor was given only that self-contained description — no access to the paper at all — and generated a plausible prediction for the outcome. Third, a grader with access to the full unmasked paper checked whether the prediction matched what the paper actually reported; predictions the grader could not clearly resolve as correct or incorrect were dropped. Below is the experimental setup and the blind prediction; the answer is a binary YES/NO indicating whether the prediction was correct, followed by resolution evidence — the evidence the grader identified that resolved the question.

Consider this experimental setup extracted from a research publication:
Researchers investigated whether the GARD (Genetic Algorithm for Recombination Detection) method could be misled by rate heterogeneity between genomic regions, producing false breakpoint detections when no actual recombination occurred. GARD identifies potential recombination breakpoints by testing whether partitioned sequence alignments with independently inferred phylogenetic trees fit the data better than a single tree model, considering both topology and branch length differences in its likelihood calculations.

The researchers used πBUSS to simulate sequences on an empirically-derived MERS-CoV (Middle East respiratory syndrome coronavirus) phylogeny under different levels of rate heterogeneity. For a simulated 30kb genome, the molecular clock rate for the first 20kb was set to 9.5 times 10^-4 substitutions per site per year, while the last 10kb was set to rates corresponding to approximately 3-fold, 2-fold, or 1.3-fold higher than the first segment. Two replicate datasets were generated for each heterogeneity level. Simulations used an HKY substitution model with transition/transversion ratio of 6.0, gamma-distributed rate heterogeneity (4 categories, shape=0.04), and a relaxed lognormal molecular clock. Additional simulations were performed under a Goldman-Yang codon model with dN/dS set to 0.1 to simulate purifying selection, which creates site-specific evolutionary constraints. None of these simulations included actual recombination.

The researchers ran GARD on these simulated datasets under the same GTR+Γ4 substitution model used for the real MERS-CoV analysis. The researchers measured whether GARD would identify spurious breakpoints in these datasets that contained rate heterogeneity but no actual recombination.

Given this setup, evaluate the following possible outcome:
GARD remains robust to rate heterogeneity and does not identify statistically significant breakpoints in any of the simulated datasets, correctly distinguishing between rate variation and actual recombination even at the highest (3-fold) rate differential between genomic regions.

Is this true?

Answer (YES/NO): NO